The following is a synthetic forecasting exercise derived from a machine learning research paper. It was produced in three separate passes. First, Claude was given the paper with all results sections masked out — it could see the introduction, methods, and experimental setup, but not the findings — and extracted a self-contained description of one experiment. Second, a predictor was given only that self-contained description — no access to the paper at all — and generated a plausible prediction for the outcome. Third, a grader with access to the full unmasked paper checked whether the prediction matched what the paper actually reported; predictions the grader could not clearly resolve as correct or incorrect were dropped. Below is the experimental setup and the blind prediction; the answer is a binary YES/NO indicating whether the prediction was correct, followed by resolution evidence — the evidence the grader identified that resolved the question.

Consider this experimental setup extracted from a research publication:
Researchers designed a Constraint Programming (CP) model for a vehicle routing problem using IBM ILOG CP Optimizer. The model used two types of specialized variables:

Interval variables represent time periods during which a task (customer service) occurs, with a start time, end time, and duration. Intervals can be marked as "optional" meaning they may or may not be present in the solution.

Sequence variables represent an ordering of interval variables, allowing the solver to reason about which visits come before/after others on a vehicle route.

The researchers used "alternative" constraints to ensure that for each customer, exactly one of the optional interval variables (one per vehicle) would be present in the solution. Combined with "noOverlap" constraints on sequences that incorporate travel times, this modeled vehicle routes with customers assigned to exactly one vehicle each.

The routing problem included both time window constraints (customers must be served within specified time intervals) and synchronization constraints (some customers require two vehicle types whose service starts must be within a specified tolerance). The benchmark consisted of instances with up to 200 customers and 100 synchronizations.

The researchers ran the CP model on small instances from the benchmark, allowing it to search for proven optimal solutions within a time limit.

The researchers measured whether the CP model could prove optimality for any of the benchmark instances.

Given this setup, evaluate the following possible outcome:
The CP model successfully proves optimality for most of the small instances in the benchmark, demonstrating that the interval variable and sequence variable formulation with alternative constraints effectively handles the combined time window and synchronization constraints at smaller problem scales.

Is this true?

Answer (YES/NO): NO